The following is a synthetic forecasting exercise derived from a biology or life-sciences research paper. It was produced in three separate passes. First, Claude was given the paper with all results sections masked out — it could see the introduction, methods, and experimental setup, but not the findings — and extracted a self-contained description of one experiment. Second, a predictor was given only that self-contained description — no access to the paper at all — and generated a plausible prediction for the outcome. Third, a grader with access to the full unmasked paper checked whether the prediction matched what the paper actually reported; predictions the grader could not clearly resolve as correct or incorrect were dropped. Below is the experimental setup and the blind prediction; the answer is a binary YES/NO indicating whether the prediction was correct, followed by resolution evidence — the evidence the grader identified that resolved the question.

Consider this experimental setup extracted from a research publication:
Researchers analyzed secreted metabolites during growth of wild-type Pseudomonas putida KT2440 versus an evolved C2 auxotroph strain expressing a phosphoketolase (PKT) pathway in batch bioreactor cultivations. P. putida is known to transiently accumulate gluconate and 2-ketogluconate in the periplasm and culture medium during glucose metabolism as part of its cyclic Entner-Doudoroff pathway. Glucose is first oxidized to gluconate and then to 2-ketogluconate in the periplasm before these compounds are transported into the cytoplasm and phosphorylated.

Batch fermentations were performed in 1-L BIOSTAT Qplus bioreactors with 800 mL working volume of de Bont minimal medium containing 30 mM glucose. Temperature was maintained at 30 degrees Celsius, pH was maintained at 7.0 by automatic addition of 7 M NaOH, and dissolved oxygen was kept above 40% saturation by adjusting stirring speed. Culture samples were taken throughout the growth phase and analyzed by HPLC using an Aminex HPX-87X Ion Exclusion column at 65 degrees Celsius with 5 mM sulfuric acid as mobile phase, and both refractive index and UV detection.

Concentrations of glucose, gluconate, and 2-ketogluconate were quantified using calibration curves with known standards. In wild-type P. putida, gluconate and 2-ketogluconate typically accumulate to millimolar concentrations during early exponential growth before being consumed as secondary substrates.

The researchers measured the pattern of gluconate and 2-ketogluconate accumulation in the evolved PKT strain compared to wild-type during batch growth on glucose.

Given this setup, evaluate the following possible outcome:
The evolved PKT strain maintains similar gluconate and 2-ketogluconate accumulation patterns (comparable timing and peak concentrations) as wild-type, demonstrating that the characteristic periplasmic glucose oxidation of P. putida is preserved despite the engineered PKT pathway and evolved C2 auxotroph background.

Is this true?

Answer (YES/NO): NO